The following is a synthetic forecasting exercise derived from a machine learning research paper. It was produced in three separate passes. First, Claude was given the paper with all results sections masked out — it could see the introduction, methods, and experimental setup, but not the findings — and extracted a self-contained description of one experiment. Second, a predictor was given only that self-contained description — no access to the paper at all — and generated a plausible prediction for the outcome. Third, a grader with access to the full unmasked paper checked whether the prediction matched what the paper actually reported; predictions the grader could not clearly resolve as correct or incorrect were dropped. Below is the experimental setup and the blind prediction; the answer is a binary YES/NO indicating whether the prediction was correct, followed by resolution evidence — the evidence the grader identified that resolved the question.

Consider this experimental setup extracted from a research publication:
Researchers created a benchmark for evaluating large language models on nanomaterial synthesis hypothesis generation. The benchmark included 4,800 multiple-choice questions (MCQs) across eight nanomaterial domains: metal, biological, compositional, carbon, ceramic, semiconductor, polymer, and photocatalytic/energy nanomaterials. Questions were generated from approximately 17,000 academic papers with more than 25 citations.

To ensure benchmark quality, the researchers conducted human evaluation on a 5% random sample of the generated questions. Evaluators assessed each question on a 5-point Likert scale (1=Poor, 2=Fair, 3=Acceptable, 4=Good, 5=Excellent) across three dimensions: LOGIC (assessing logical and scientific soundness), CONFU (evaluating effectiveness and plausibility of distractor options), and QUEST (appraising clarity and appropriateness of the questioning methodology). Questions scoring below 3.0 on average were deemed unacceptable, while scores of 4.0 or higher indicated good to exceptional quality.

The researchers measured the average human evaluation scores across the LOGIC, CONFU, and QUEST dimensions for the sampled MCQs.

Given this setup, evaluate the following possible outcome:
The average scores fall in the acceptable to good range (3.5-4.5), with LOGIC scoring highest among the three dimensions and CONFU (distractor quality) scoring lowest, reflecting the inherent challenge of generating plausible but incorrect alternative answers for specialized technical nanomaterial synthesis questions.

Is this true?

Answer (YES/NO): NO